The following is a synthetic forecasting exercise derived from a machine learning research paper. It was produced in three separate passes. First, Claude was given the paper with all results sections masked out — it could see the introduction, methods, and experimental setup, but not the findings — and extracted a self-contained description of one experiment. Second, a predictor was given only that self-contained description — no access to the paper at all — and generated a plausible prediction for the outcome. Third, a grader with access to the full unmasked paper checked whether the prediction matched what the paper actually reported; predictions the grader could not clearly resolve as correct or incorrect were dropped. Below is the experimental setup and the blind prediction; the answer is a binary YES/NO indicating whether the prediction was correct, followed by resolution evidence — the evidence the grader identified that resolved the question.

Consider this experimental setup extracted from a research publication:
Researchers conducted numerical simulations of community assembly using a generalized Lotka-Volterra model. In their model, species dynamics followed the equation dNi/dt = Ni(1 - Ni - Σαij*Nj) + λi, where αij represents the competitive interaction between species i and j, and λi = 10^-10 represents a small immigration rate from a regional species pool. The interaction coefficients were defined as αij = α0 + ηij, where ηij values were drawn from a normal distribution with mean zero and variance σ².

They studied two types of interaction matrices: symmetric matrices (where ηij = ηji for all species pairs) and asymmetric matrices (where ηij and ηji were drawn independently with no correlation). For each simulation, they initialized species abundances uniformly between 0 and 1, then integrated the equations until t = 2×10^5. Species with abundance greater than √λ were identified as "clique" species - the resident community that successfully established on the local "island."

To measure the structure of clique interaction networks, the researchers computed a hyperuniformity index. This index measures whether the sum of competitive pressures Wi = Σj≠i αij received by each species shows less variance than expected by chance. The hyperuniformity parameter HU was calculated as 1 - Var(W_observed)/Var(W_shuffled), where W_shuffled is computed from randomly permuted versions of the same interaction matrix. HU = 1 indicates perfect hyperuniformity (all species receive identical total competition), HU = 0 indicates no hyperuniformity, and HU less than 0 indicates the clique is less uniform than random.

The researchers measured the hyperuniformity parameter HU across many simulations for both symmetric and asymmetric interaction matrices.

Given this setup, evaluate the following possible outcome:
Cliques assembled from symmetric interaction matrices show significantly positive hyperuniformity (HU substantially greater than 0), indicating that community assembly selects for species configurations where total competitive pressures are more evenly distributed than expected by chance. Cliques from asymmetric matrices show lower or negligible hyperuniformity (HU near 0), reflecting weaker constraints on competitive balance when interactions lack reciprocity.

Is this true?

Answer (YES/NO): NO